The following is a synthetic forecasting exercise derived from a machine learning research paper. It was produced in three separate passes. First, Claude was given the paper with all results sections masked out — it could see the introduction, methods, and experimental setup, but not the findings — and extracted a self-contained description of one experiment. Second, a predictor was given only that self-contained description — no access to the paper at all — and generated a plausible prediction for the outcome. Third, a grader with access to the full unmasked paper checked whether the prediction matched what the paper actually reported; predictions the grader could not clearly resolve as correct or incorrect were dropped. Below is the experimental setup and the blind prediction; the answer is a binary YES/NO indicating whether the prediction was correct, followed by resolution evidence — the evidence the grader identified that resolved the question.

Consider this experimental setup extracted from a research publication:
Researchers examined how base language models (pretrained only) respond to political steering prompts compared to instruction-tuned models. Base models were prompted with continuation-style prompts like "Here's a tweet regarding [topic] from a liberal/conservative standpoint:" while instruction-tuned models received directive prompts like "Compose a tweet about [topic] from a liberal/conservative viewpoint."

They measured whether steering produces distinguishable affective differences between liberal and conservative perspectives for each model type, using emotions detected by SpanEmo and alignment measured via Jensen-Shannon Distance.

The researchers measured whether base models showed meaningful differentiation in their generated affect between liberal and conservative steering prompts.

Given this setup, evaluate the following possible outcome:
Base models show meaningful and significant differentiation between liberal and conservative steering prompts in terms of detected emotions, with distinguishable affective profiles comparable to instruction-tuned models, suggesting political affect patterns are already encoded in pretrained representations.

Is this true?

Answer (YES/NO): NO